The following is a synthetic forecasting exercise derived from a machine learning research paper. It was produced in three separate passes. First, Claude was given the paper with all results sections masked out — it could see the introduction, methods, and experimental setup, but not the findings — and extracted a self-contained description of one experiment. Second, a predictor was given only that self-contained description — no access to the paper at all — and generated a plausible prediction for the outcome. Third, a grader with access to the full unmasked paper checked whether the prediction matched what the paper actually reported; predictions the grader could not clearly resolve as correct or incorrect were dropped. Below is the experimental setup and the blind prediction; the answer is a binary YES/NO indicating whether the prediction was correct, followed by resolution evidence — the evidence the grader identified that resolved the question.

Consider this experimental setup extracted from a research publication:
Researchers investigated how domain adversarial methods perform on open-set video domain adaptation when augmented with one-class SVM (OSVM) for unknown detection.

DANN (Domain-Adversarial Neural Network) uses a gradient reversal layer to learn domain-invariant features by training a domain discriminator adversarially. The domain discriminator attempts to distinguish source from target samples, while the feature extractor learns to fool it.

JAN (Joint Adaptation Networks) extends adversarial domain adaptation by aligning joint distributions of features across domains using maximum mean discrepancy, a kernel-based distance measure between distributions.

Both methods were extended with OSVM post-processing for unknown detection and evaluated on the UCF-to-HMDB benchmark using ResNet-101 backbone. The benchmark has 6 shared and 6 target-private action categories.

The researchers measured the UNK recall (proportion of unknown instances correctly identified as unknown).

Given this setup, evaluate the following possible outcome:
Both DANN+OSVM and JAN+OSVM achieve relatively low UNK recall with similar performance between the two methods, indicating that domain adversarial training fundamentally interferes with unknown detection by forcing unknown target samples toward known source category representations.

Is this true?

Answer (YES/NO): NO